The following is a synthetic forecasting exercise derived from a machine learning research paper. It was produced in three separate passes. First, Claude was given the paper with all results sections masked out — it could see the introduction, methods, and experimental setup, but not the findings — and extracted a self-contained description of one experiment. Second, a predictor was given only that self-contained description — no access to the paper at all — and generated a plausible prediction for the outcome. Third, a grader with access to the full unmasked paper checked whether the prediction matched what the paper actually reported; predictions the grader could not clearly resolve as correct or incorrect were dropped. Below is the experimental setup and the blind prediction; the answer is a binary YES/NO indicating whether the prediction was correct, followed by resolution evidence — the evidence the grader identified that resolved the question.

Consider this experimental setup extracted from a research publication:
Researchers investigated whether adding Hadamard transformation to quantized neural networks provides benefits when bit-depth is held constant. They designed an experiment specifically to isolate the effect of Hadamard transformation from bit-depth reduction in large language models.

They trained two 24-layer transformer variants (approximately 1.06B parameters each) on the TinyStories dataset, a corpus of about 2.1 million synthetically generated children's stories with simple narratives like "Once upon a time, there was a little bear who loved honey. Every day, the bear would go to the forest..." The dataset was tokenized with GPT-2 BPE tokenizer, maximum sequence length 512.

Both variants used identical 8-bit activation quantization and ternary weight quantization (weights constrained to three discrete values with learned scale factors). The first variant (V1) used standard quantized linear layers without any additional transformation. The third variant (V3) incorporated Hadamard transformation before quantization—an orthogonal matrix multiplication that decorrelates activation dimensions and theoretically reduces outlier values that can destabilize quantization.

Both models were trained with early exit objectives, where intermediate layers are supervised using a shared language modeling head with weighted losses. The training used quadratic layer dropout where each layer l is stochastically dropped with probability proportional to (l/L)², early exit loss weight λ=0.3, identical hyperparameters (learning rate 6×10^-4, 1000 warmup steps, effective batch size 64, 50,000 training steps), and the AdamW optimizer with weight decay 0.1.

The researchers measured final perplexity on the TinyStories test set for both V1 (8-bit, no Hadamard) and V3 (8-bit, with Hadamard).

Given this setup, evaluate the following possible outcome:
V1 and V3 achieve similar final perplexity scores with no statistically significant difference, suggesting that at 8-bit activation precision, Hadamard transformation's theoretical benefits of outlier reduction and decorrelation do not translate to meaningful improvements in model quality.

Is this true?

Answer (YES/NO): NO